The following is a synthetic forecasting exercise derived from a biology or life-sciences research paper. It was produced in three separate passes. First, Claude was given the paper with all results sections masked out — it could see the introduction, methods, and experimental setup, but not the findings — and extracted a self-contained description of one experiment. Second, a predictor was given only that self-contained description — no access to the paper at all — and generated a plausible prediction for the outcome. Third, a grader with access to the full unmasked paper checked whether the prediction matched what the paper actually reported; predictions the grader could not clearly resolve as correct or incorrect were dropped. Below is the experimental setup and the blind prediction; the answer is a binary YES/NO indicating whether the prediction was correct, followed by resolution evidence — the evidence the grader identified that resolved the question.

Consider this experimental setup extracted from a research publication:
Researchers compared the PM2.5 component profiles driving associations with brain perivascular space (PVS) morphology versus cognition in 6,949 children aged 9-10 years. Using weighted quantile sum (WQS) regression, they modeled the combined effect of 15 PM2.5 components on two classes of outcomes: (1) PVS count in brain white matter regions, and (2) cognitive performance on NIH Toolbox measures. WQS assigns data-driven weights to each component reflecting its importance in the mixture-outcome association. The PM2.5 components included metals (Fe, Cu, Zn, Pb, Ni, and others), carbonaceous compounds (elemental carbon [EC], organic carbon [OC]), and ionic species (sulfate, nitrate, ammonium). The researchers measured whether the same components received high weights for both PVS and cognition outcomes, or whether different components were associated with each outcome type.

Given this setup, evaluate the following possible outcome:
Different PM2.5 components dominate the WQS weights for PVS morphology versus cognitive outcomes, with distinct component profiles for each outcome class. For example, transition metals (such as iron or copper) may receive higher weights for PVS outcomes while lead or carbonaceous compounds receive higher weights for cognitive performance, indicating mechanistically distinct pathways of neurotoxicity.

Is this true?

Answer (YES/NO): NO